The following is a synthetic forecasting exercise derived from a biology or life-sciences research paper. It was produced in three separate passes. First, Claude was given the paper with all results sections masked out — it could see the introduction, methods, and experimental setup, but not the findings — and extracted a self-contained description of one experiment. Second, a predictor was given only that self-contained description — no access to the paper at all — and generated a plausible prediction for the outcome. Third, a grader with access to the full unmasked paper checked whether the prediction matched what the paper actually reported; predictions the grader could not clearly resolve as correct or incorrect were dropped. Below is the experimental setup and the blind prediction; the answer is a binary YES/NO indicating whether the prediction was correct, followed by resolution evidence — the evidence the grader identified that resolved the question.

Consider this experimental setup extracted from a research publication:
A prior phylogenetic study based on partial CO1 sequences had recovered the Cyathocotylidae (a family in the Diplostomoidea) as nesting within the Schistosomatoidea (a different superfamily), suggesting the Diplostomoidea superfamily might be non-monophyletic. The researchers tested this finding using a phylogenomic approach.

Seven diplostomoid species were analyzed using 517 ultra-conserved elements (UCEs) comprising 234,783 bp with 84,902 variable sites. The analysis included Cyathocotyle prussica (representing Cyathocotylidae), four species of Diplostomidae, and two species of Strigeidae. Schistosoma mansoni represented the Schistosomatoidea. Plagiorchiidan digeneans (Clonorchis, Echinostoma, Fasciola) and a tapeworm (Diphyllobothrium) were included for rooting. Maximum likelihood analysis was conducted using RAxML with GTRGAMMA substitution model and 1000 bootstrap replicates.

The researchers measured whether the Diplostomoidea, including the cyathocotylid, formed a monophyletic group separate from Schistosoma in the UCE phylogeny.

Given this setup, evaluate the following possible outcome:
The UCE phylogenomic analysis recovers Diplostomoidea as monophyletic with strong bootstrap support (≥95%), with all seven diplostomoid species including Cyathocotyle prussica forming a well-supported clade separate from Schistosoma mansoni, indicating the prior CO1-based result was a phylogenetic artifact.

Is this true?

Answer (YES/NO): YES